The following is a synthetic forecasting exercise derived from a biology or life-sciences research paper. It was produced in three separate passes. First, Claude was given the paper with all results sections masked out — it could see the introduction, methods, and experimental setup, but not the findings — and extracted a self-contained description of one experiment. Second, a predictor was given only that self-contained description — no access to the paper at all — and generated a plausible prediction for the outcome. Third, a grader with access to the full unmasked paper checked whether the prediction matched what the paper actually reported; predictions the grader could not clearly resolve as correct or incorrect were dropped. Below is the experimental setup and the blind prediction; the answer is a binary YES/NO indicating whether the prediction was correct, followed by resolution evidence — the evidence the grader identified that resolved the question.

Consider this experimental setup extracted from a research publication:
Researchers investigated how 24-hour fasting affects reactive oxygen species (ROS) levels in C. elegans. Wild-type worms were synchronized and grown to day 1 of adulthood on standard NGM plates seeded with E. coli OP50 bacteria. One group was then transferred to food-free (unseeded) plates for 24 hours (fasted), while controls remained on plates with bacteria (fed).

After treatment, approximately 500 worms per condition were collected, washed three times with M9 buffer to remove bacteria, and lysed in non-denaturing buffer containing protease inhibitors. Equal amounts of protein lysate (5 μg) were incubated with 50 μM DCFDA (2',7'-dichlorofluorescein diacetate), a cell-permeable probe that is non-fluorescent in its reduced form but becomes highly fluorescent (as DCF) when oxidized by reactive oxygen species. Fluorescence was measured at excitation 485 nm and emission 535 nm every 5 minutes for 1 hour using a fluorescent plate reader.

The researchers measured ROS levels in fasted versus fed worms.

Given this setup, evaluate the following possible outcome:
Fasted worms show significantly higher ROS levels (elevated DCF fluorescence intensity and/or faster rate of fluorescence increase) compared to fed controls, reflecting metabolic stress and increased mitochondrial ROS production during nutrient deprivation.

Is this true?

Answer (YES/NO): NO